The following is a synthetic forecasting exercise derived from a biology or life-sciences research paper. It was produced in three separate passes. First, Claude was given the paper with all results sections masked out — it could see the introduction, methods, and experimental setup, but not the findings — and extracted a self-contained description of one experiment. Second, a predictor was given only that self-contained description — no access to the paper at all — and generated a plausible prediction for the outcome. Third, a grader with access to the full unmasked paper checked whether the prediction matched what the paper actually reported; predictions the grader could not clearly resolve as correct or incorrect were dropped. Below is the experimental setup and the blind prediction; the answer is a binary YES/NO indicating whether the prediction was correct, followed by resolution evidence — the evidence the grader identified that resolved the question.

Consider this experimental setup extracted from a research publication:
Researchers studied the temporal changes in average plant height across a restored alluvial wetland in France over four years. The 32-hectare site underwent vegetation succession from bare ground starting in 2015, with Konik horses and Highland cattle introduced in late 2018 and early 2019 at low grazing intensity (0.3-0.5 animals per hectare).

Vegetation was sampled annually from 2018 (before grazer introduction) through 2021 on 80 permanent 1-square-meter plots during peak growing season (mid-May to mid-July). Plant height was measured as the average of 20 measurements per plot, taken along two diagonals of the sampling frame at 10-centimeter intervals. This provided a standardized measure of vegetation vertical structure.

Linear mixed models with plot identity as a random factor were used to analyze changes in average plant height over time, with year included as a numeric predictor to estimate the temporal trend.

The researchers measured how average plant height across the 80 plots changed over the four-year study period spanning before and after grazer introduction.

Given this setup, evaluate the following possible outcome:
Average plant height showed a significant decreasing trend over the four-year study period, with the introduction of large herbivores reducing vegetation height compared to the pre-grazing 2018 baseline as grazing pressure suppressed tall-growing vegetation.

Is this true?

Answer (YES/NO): NO